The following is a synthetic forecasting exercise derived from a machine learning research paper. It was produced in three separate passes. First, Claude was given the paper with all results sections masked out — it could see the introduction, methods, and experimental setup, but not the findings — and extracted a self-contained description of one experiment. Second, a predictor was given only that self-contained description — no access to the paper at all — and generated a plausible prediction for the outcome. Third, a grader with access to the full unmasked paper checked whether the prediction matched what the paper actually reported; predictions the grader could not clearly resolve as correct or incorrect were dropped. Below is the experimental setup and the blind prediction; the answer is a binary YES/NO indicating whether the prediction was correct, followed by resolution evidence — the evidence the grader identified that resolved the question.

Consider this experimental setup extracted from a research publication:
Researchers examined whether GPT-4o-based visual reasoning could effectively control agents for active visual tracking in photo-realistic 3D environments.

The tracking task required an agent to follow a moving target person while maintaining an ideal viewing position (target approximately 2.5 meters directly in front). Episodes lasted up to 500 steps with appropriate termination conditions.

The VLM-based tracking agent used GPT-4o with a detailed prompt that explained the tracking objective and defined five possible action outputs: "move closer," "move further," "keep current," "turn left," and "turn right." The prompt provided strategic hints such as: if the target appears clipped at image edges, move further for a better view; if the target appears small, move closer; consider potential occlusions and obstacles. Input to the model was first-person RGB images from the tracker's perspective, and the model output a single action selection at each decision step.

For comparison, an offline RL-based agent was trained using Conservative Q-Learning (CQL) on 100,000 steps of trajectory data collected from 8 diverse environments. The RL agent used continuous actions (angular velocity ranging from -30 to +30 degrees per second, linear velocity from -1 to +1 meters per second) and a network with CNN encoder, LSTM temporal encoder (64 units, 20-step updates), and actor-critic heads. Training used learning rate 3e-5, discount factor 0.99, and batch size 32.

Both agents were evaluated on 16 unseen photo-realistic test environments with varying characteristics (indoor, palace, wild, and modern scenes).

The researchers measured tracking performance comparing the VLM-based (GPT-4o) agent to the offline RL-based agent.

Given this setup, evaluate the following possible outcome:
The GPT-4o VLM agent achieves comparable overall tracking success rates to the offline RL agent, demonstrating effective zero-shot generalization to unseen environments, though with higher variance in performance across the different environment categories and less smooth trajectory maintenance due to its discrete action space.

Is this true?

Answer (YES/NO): NO